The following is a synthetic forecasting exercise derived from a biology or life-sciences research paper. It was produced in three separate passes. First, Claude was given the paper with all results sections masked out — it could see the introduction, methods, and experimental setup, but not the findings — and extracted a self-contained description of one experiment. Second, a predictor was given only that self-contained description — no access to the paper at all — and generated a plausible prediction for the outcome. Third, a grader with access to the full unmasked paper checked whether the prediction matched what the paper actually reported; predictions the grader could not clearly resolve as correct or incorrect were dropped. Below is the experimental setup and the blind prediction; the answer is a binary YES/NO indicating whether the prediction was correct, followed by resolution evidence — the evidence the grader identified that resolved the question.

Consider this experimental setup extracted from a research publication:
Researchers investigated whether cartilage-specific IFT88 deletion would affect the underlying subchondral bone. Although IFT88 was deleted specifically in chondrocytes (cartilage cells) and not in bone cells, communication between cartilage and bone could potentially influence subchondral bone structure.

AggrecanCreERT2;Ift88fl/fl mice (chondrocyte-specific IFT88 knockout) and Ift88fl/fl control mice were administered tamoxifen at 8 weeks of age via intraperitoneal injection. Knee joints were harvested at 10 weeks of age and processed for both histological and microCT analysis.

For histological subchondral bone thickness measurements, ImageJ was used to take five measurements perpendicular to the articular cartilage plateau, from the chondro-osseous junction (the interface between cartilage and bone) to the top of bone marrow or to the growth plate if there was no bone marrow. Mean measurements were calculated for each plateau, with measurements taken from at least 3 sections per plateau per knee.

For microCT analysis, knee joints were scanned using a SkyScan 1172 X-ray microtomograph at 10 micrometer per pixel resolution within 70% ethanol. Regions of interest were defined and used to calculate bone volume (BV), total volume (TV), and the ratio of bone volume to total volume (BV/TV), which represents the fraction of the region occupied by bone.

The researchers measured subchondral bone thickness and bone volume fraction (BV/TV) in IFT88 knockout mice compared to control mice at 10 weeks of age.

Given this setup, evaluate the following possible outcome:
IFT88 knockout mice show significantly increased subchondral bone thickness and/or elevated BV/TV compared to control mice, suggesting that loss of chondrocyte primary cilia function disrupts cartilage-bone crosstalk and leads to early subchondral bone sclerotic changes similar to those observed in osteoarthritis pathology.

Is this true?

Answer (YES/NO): NO